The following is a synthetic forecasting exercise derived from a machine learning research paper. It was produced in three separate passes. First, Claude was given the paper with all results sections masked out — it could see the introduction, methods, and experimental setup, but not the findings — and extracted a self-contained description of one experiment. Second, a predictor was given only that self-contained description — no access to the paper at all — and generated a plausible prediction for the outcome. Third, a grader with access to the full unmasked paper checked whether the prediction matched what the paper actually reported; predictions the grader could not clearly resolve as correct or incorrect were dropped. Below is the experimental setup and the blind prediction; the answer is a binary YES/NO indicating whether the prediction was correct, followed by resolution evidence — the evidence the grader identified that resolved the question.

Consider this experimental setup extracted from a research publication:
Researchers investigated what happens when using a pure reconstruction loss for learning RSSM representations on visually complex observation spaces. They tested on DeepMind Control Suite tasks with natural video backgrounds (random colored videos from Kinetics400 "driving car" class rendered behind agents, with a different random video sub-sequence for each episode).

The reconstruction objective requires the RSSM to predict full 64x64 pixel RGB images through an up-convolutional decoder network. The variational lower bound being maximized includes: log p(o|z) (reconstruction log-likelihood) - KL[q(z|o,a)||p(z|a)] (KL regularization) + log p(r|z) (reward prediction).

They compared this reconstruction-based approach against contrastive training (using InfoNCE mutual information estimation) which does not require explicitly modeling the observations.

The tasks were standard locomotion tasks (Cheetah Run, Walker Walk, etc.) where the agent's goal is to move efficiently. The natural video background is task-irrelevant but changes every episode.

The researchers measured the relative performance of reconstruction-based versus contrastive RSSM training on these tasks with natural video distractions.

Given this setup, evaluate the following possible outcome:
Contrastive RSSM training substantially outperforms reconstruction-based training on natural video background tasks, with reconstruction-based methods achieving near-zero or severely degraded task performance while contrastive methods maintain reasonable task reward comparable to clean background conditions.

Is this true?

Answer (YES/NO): NO